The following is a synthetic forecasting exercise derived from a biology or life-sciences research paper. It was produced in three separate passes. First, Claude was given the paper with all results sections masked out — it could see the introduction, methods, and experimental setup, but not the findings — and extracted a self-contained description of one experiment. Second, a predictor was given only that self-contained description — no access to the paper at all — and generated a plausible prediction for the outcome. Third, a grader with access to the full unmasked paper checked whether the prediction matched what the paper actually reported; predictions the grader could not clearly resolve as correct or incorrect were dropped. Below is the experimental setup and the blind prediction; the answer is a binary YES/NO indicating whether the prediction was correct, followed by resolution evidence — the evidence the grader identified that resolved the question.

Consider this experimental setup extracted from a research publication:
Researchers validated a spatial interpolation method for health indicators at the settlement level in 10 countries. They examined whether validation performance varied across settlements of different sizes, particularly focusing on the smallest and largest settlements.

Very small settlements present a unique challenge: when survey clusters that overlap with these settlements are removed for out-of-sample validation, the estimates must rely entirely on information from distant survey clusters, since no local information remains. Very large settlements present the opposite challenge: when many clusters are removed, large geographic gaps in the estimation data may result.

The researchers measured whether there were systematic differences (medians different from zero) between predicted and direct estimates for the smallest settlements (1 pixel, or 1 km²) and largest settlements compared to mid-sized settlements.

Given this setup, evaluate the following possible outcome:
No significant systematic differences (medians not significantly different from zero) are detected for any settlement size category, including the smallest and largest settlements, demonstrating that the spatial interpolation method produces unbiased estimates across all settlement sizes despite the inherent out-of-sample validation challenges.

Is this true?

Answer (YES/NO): NO